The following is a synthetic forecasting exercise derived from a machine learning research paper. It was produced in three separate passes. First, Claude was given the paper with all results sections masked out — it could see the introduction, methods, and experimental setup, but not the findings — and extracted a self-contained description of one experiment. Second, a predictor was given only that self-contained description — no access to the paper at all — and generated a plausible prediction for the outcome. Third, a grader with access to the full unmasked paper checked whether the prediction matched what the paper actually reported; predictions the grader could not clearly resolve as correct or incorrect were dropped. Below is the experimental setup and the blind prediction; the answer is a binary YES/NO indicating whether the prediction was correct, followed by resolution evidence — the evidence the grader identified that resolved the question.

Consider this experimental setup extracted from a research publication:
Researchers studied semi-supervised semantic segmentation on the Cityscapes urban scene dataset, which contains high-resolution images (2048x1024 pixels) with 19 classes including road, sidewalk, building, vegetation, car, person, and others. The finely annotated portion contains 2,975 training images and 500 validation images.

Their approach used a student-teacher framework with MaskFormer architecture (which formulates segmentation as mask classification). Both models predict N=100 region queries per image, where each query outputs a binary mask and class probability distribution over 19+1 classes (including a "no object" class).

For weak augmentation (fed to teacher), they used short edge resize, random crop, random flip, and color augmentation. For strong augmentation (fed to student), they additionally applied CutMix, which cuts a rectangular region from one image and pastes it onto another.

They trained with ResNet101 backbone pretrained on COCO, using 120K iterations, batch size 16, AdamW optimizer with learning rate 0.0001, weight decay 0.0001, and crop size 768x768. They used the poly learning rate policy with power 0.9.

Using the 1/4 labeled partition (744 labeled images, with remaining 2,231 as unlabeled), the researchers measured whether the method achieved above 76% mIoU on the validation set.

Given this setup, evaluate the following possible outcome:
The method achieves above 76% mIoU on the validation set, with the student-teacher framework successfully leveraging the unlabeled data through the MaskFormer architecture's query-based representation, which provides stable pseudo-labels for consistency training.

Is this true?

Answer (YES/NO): YES